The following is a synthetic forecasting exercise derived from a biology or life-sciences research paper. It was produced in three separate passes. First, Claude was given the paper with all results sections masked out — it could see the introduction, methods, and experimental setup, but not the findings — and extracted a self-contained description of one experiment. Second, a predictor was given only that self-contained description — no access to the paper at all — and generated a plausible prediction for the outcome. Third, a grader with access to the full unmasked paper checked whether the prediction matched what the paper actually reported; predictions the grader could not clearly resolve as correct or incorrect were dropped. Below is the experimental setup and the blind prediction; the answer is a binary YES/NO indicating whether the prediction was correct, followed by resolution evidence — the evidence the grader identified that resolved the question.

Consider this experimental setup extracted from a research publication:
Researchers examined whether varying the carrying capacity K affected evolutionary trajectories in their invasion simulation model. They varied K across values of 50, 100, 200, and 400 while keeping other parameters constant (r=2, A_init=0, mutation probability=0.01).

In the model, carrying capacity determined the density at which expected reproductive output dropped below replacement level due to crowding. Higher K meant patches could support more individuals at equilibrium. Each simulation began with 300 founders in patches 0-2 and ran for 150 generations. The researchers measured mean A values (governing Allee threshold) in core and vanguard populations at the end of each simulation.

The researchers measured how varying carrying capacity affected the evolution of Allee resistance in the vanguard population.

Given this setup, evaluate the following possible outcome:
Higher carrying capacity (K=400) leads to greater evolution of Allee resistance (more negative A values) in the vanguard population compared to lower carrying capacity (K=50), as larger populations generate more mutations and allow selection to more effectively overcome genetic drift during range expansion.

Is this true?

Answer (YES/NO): NO